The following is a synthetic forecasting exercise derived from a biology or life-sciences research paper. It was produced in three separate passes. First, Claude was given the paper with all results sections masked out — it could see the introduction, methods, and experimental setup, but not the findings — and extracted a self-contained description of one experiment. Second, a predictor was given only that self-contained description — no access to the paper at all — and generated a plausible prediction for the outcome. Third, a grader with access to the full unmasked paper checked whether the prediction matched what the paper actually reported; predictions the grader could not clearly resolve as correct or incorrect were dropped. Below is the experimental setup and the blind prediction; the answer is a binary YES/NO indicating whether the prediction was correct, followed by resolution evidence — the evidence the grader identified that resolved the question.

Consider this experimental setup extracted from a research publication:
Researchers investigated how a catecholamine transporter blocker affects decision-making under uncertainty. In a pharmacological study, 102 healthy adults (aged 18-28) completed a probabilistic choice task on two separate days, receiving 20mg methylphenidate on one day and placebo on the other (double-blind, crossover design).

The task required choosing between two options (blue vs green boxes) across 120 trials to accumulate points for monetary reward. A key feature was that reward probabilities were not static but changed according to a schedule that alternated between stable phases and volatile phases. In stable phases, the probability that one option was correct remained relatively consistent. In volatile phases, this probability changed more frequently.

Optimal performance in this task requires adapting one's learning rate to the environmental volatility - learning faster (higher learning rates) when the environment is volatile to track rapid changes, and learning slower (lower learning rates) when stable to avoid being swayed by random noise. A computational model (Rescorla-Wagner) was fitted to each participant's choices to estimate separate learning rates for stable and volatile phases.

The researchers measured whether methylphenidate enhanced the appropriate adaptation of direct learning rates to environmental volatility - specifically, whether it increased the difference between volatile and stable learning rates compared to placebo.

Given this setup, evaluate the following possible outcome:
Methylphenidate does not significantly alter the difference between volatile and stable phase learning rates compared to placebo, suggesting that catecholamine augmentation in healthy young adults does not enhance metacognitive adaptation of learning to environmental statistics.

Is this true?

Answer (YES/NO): NO